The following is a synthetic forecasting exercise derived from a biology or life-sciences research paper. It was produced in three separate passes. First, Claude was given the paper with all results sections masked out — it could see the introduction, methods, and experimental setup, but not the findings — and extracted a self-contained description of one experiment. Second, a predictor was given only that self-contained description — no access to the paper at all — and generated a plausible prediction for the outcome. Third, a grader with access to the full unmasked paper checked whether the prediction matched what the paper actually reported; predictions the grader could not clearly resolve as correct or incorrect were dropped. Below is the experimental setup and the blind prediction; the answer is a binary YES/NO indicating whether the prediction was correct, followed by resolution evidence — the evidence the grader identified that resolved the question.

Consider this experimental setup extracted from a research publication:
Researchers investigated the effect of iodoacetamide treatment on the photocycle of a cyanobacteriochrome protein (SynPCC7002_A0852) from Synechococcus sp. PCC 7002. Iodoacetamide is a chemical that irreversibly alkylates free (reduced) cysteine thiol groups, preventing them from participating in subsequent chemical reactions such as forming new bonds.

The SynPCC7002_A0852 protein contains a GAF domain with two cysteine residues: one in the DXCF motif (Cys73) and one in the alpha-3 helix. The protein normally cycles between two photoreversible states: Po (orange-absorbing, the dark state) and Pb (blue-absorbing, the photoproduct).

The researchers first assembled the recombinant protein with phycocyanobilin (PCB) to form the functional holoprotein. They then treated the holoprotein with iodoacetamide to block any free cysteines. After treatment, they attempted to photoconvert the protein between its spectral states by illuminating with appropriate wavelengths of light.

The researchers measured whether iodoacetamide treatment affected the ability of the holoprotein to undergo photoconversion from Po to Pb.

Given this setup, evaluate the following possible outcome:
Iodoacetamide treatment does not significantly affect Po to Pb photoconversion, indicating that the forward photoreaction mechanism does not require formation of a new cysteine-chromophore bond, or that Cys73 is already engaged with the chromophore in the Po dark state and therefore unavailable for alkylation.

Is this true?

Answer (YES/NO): NO